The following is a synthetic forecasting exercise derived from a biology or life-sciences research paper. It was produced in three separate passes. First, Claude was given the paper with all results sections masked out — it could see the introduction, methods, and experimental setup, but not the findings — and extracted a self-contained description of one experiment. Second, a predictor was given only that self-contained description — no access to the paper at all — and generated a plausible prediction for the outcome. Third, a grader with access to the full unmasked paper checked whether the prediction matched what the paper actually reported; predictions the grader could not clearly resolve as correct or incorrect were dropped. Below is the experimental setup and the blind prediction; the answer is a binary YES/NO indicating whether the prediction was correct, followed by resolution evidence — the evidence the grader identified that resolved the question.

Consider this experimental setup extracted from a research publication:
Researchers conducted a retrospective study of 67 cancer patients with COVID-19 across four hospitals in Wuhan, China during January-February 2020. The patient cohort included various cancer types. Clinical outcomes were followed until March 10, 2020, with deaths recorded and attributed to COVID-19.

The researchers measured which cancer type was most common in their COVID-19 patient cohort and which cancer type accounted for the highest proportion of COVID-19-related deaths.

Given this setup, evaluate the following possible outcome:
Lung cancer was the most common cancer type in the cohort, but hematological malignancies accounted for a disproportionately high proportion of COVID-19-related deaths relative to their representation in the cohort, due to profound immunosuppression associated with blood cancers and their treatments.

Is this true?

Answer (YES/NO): NO